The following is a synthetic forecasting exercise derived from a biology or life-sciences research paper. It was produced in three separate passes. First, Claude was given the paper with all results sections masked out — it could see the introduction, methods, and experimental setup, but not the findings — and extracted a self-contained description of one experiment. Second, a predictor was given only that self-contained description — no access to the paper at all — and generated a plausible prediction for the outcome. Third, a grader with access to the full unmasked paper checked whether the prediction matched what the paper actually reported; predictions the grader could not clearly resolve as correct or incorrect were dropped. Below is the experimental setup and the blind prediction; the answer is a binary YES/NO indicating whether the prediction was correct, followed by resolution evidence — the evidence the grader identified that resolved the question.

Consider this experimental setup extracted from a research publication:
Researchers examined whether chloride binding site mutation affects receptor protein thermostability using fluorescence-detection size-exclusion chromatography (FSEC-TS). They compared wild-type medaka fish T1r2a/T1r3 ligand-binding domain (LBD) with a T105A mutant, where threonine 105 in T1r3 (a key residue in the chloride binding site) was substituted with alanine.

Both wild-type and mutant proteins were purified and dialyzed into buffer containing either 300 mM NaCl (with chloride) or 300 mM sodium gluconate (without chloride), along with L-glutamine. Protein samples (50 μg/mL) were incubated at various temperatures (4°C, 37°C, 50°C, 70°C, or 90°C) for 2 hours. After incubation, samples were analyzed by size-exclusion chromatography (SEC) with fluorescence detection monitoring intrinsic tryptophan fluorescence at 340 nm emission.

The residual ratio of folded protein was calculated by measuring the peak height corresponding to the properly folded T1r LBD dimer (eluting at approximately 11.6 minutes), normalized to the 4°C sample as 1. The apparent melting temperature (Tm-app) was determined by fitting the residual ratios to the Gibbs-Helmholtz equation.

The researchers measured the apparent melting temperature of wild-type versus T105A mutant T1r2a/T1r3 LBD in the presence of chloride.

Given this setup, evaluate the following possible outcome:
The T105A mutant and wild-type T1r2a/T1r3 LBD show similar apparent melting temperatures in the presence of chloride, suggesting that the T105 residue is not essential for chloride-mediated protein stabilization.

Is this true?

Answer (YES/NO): NO